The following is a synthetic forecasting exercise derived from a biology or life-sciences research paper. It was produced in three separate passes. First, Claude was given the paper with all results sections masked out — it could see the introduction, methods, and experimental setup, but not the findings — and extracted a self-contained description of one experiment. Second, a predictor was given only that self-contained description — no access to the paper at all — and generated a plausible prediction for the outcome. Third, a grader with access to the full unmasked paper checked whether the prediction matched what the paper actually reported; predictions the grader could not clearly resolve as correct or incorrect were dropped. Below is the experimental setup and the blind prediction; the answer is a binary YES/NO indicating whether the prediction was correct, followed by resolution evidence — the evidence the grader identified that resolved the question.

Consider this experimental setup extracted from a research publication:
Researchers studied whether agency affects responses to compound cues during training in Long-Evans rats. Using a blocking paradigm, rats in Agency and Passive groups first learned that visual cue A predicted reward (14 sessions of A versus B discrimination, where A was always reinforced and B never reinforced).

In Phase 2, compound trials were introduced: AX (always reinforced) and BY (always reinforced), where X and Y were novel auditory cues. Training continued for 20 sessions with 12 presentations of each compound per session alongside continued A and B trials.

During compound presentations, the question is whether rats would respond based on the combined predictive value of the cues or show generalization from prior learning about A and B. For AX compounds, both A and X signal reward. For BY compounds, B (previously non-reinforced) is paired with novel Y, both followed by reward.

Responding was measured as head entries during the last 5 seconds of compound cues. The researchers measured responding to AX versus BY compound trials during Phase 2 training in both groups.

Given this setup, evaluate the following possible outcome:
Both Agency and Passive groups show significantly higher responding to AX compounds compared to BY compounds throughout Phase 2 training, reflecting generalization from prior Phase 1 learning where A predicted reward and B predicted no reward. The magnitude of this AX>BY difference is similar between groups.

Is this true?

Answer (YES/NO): NO